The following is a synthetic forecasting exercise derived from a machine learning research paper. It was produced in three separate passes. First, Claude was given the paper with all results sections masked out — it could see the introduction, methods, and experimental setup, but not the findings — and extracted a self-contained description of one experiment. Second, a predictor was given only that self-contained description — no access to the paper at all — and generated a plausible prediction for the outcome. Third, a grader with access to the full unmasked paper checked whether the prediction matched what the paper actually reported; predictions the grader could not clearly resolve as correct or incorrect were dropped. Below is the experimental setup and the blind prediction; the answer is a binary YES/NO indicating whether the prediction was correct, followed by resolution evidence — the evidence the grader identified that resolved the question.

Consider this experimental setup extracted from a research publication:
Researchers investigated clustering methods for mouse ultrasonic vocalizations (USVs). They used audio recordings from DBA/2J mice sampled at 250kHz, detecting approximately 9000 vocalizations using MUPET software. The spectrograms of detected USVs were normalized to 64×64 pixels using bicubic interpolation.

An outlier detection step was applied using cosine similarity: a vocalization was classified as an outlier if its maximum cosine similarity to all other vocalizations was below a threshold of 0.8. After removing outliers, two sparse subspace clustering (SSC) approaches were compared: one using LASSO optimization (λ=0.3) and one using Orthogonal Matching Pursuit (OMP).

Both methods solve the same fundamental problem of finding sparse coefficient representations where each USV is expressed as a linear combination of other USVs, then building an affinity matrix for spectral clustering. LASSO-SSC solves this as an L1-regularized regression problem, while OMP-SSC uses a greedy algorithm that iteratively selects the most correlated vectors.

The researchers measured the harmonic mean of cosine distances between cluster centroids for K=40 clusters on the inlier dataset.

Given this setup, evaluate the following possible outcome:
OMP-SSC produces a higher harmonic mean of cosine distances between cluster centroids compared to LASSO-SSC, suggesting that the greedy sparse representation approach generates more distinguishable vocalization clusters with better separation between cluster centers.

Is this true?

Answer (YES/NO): NO